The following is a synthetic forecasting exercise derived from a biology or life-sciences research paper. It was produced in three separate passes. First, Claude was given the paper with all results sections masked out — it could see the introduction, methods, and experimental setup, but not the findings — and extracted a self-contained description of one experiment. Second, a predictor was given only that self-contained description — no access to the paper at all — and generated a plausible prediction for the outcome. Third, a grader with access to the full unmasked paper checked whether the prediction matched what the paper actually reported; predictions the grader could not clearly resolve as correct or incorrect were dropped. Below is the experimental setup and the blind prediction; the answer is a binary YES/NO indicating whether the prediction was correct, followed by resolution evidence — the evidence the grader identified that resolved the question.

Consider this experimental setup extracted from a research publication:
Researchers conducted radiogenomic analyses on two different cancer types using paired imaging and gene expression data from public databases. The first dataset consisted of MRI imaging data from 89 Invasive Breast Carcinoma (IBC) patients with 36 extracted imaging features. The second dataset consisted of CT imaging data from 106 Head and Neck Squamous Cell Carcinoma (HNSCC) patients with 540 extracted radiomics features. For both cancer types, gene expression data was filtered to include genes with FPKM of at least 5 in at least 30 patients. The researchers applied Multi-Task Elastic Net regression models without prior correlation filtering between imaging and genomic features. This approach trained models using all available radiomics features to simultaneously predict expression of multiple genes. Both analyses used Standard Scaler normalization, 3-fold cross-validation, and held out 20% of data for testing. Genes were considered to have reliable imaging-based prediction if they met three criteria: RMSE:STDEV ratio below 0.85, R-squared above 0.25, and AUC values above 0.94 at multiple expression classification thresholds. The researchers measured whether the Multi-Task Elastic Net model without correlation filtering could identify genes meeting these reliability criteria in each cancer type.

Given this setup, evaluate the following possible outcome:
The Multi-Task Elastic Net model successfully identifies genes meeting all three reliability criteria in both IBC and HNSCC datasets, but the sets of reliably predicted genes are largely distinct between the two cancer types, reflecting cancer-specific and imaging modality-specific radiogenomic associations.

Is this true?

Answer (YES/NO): NO